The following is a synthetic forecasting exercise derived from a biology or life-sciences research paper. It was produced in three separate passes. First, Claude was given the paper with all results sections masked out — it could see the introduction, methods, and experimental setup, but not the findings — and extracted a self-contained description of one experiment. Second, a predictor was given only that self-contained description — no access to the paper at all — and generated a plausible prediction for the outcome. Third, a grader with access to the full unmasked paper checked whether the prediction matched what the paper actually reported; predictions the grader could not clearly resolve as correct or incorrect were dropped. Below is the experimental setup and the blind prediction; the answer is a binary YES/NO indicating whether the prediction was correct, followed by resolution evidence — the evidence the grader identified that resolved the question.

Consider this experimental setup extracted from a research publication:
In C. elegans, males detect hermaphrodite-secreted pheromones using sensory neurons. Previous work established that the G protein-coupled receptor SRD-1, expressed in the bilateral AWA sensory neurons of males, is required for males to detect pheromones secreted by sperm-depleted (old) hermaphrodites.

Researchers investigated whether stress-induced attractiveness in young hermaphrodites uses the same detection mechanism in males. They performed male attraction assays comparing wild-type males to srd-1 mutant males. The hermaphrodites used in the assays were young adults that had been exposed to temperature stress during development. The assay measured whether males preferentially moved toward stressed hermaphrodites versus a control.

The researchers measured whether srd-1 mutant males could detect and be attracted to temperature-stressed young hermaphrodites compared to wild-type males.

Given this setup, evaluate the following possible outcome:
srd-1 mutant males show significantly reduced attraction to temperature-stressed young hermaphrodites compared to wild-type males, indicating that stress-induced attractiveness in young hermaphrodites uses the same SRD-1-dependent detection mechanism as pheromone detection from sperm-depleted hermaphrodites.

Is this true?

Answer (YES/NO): YES